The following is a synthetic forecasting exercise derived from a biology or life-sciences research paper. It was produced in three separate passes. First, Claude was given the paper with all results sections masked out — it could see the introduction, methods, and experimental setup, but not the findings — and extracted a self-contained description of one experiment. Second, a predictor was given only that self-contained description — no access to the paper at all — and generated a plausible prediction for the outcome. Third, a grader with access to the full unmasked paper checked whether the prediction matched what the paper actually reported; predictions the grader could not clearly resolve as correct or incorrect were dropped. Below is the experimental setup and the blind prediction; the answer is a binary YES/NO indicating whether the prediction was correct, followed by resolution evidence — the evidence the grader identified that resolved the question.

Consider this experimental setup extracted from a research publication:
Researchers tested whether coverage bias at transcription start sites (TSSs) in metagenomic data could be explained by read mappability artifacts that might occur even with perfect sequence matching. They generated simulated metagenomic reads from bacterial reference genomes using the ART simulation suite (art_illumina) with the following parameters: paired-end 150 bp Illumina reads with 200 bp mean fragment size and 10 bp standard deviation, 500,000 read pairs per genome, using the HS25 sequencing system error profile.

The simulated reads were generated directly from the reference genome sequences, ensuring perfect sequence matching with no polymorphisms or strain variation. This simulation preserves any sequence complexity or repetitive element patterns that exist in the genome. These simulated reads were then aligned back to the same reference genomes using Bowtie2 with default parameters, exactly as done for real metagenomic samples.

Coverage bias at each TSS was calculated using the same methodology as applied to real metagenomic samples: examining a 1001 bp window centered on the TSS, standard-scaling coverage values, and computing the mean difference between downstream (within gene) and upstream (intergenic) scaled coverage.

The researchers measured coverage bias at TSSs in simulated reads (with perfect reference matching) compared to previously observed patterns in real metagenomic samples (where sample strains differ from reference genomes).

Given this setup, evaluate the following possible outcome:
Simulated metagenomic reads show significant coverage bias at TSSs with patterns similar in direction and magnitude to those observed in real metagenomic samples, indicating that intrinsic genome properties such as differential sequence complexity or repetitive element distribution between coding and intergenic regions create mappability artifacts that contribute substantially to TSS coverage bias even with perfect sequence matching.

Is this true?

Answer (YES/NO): NO